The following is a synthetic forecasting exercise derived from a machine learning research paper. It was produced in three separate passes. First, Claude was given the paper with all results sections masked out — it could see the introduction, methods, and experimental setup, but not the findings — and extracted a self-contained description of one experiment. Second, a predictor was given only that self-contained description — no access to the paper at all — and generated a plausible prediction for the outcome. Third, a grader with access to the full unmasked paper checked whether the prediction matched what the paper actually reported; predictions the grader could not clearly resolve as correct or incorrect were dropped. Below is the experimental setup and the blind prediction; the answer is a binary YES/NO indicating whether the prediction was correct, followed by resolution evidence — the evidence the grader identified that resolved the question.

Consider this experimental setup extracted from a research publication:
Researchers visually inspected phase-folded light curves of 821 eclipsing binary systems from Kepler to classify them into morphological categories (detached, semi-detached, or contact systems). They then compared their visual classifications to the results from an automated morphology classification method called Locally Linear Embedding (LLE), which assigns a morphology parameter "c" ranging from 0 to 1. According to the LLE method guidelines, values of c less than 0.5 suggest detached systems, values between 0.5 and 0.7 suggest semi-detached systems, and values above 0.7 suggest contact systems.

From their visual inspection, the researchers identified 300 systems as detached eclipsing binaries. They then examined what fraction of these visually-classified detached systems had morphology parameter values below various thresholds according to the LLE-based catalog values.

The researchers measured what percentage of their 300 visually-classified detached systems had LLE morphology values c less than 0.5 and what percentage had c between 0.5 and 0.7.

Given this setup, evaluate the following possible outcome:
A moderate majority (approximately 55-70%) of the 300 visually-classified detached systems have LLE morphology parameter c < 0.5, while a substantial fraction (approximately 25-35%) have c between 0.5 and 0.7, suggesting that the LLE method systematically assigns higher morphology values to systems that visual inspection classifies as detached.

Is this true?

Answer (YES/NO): NO